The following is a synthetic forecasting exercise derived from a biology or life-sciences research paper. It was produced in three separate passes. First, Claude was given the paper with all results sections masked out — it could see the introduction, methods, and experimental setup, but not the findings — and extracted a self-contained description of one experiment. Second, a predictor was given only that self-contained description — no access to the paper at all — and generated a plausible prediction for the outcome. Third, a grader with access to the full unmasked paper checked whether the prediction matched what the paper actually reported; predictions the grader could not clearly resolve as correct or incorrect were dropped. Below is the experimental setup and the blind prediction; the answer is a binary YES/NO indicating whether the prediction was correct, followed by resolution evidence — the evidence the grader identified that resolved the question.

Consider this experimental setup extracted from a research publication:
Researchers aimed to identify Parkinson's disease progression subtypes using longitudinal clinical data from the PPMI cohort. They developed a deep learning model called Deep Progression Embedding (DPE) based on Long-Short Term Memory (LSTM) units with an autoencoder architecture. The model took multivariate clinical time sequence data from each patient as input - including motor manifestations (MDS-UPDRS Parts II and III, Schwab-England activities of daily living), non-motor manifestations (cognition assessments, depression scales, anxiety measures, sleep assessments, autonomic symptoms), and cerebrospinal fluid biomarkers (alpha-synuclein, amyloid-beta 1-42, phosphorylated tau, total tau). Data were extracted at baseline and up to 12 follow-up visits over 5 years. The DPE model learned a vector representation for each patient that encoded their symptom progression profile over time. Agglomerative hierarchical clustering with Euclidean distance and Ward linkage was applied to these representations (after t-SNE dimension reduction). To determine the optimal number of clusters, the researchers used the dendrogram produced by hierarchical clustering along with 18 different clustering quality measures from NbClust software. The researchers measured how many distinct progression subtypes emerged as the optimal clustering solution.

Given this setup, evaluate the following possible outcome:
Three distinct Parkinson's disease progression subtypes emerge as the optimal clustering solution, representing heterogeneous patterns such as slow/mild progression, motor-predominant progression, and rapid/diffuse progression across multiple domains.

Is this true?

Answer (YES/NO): NO